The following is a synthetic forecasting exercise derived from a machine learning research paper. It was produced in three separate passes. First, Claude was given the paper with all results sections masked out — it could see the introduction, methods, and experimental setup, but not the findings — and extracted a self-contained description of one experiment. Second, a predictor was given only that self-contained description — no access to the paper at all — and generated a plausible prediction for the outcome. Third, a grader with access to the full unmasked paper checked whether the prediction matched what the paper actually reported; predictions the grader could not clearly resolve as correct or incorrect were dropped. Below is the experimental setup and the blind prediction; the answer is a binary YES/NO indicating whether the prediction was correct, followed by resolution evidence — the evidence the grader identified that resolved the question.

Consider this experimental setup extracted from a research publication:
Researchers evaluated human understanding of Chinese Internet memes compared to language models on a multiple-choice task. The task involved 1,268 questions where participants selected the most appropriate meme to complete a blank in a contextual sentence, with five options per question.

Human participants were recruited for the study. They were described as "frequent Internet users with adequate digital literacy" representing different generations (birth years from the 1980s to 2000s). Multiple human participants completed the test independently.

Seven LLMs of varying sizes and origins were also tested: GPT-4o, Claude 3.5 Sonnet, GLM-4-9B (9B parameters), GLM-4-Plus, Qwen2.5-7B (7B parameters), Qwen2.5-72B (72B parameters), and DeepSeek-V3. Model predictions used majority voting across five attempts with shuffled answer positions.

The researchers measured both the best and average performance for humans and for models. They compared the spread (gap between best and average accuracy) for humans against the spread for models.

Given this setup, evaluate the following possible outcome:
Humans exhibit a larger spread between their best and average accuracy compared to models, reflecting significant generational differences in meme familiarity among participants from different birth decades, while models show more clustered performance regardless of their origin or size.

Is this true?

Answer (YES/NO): NO